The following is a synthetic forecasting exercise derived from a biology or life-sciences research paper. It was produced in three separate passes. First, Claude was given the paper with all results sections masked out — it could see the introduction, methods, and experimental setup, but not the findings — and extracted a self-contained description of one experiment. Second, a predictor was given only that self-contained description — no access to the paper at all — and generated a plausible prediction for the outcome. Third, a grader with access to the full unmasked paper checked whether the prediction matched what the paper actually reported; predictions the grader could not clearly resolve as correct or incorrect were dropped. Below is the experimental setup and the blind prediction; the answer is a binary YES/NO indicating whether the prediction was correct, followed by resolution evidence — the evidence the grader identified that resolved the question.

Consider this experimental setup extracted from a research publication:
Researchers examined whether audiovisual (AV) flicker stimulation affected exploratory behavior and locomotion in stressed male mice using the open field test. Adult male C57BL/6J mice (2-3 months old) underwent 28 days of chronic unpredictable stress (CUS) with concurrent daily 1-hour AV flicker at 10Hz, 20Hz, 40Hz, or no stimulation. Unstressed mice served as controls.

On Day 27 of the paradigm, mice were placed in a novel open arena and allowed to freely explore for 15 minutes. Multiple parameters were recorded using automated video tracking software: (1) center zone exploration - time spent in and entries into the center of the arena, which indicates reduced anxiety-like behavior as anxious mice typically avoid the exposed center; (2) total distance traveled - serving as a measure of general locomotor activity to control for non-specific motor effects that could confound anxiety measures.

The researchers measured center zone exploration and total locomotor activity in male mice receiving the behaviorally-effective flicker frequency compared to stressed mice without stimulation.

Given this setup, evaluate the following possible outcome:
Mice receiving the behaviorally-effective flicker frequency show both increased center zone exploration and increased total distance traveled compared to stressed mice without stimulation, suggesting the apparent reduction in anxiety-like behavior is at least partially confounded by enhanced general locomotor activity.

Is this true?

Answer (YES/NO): NO